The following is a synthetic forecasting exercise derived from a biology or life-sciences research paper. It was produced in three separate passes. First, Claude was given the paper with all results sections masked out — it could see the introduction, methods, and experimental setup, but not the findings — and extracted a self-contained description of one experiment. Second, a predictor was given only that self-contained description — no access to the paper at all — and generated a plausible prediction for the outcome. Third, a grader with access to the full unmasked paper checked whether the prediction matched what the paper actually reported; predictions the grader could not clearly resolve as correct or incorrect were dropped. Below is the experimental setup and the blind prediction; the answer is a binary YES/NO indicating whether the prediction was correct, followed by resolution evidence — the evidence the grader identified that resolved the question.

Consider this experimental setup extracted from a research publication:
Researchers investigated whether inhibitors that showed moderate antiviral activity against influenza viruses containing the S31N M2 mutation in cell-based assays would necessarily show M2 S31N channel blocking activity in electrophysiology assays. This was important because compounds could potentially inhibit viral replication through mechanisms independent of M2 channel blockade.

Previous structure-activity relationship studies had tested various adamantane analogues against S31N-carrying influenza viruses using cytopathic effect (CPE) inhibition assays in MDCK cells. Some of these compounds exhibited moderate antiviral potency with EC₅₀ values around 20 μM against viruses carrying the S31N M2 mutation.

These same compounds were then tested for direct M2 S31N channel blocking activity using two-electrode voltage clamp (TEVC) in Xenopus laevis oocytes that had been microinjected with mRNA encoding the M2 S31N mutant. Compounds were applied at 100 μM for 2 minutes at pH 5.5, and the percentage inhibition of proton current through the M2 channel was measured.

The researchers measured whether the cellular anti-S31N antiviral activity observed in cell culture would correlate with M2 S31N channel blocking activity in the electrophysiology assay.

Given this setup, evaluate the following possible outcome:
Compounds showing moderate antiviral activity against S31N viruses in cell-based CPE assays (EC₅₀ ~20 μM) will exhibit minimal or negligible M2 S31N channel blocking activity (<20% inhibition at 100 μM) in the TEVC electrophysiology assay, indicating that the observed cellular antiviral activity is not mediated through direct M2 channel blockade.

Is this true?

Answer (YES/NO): YES